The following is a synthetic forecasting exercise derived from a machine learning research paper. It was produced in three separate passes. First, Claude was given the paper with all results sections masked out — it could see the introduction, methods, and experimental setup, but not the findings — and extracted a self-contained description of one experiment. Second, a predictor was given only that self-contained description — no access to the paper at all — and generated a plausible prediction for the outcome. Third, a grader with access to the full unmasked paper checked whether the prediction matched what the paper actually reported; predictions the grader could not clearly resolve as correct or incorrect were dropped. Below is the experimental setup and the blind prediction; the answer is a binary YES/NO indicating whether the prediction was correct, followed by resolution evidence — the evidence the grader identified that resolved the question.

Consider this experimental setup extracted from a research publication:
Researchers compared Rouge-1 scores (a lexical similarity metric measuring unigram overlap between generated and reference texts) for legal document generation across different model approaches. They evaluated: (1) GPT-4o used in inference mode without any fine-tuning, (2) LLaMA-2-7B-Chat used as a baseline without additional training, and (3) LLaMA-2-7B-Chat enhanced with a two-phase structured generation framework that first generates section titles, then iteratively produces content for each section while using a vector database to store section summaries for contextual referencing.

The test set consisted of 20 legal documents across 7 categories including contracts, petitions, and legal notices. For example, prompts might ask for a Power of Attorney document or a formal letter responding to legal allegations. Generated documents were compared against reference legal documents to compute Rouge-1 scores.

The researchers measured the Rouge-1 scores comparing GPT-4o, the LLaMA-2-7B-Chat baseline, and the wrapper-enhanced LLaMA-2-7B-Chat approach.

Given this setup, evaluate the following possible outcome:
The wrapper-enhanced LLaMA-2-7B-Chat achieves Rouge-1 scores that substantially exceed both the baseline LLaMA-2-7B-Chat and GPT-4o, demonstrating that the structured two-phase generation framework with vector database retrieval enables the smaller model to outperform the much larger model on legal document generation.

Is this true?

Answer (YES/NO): NO